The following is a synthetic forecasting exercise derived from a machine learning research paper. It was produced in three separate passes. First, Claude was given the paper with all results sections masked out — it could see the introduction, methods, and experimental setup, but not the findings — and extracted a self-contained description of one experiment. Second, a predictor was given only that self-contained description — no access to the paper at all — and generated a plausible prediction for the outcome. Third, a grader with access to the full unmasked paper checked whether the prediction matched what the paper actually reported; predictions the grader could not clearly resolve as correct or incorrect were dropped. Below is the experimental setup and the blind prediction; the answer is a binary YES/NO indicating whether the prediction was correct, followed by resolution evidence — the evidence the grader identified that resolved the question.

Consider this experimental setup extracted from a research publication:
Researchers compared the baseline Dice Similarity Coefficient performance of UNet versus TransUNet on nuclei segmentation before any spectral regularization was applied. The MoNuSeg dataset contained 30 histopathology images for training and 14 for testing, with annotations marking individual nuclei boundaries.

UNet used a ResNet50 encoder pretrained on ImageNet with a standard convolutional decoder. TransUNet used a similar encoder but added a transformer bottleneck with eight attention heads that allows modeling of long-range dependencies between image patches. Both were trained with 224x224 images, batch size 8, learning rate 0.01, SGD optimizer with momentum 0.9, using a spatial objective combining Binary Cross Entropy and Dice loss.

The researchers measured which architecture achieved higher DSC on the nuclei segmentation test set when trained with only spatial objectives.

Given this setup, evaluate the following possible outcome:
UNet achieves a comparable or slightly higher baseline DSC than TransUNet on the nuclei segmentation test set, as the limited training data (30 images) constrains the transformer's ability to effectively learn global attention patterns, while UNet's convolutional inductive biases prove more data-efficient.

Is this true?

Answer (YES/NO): NO